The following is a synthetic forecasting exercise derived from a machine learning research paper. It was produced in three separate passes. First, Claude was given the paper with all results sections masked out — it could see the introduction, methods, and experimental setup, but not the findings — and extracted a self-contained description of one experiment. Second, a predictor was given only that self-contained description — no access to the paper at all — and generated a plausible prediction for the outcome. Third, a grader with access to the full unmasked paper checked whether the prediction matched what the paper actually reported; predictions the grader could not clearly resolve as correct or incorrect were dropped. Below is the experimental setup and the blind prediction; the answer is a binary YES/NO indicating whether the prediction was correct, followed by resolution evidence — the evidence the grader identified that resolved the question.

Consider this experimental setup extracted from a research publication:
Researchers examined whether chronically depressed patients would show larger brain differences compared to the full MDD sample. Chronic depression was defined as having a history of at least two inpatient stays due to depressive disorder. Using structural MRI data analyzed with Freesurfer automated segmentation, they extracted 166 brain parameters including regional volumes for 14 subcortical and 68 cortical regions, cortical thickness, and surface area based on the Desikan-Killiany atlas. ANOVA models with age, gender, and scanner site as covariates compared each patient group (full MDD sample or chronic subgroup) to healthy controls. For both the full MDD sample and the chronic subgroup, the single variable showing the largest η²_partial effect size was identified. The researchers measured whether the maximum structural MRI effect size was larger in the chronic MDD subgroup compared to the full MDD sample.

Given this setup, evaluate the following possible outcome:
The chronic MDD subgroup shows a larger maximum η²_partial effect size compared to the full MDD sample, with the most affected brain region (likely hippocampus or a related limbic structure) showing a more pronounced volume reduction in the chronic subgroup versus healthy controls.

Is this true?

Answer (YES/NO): NO